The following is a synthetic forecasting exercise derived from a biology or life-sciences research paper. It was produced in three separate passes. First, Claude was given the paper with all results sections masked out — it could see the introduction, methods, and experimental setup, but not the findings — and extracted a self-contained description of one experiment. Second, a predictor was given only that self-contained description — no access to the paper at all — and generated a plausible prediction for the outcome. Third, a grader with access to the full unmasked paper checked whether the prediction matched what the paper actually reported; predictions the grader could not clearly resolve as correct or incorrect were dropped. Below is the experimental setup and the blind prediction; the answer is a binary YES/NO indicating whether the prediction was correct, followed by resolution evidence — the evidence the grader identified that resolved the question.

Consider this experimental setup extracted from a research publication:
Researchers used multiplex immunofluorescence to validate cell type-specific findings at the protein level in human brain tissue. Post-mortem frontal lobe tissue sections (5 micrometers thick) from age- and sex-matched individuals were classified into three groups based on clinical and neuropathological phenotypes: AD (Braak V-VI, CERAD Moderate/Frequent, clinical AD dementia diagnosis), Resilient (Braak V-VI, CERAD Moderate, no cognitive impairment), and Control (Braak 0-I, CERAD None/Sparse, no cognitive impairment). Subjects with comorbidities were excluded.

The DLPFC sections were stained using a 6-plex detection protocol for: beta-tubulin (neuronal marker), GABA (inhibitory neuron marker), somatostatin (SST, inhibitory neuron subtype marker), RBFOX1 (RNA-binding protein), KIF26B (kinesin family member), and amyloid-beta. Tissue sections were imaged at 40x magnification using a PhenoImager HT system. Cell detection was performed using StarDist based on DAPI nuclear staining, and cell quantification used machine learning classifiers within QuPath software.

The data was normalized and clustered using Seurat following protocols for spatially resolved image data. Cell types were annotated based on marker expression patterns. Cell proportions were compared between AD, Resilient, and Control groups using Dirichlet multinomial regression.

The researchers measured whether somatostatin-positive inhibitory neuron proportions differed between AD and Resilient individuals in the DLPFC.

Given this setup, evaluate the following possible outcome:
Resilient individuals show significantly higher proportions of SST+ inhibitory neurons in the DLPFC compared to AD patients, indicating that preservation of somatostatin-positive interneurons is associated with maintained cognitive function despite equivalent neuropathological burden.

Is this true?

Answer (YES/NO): NO